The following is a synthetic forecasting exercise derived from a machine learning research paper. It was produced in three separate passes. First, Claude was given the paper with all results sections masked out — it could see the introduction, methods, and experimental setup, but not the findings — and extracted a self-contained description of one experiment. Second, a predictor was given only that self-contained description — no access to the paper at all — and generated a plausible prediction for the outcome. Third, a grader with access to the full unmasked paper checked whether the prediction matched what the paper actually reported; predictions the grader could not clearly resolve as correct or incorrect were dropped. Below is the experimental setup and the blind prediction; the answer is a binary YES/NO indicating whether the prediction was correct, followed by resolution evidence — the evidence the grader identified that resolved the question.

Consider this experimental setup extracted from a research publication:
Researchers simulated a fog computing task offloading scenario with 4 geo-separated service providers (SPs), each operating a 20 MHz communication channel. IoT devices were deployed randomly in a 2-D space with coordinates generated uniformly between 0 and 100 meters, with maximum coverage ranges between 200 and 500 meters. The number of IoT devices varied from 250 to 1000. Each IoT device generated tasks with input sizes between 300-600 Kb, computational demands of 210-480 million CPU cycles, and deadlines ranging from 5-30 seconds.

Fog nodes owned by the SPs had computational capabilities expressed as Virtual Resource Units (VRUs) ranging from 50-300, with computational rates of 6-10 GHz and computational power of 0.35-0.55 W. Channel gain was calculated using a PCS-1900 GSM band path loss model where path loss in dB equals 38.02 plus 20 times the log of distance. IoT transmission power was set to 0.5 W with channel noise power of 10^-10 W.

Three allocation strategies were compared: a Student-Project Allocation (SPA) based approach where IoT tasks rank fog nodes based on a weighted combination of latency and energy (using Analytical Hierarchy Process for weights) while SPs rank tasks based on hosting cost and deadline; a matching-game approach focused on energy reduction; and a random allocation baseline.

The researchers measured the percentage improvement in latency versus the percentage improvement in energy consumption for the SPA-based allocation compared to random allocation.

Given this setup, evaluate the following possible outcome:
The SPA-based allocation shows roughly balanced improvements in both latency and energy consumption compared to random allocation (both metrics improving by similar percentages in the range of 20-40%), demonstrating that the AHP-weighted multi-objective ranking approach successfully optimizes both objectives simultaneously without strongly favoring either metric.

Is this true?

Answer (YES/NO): NO